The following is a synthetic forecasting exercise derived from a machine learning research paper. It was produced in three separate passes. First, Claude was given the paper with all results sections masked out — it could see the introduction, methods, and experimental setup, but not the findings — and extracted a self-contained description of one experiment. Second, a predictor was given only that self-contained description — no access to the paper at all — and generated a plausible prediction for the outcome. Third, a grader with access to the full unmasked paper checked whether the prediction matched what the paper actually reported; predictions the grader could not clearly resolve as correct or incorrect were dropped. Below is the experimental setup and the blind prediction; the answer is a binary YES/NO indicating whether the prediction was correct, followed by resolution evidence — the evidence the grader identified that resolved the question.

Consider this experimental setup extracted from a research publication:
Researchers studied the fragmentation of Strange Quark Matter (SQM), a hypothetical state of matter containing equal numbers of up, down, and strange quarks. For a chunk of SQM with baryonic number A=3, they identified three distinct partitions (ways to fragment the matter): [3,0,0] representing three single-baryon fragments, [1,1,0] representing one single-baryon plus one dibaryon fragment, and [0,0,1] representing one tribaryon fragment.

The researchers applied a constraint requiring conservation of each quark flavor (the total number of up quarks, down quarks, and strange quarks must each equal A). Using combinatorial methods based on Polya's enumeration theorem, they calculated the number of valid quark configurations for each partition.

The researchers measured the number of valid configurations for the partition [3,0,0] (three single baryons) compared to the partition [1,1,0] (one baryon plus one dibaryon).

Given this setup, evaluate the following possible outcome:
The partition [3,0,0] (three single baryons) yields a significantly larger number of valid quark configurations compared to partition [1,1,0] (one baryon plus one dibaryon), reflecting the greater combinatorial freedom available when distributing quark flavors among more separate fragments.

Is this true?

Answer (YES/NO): NO